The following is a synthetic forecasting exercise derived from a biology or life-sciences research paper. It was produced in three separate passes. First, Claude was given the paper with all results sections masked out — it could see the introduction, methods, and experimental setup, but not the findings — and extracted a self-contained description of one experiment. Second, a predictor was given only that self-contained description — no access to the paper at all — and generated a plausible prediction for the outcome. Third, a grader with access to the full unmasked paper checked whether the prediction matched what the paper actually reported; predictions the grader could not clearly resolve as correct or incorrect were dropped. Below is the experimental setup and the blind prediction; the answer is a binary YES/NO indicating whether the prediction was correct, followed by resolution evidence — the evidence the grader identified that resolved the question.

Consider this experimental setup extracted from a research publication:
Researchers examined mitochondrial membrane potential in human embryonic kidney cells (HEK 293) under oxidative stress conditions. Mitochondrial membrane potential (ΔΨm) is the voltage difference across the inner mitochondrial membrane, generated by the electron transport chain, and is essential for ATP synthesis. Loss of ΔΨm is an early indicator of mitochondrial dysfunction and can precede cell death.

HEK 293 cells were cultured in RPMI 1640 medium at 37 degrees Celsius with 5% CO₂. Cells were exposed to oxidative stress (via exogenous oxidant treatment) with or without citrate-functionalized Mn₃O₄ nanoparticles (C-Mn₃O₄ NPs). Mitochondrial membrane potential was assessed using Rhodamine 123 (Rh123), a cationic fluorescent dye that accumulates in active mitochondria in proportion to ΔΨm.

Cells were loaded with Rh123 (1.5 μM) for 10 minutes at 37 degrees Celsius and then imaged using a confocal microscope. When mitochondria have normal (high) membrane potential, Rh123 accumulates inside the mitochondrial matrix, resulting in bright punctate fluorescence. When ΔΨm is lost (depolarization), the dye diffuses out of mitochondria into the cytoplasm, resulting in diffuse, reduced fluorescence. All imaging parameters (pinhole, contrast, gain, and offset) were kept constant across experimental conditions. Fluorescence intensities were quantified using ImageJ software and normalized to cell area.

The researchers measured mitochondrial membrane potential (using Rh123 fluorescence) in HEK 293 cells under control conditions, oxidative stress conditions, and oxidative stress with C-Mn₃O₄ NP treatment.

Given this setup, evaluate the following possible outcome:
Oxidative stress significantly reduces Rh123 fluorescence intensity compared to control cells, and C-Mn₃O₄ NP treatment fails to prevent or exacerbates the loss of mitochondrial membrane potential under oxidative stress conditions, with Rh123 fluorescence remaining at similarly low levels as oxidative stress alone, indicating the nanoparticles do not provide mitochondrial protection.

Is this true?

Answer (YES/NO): NO